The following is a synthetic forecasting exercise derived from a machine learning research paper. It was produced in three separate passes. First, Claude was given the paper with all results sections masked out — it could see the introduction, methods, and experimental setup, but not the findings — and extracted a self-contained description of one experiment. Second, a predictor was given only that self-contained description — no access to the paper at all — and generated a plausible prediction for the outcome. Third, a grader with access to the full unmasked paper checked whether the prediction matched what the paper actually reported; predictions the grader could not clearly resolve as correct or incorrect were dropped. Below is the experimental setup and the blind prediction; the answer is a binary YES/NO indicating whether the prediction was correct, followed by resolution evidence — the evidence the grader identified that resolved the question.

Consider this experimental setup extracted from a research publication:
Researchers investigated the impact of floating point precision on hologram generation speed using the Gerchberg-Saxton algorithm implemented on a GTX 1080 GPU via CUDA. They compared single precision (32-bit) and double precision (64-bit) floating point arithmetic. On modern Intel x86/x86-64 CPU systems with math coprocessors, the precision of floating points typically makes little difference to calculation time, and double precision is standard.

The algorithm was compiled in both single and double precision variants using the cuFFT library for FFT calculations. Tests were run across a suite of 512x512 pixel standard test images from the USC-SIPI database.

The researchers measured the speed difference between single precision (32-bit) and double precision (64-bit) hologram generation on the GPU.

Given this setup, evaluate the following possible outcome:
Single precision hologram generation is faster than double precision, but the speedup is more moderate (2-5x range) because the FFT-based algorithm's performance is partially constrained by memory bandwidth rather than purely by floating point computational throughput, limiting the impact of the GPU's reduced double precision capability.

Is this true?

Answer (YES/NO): YES